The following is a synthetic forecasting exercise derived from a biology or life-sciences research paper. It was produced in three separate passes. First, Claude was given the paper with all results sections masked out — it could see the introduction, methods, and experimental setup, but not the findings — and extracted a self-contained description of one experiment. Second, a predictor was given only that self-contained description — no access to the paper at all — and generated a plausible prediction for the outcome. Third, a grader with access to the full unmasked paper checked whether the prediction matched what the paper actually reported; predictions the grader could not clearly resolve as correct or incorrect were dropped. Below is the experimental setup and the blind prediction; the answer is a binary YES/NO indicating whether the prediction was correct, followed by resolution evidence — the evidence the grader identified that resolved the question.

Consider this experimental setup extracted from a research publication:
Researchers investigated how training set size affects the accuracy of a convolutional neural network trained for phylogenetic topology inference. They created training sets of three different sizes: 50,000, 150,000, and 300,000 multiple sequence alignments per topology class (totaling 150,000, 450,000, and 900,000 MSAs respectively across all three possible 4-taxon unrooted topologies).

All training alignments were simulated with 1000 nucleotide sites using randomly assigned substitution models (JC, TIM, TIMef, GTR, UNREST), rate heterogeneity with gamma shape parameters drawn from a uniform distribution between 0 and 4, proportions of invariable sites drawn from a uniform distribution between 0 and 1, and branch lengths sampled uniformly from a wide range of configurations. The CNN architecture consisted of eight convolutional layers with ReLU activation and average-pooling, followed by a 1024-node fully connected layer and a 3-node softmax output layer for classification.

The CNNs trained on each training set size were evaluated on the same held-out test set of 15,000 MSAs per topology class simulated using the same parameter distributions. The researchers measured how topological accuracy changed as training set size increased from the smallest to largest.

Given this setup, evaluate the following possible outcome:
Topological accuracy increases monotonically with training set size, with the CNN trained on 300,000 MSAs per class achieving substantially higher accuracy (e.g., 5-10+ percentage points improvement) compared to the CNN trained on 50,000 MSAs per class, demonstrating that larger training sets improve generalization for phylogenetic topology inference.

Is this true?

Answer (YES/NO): NO